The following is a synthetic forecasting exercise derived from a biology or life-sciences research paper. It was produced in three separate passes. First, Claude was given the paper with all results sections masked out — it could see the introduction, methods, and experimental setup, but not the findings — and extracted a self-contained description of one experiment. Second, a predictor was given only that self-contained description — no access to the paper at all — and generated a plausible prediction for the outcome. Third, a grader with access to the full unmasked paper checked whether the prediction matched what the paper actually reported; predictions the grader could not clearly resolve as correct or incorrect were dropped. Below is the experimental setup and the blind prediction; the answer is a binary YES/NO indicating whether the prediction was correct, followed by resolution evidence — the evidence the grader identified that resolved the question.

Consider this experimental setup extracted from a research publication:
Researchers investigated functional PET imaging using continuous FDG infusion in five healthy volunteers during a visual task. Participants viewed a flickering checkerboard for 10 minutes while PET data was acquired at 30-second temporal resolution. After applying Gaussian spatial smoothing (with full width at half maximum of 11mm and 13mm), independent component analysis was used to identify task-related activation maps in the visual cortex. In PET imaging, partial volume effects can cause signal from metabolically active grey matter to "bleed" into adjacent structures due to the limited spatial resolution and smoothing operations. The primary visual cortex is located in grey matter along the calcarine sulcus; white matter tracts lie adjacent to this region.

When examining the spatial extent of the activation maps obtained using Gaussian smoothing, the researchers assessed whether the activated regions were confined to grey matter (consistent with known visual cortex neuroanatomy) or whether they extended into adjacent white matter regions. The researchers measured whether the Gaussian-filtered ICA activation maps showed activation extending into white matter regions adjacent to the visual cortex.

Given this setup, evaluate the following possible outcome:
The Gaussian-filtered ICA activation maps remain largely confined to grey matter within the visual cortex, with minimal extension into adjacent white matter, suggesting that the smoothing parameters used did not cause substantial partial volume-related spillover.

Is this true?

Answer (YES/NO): NO